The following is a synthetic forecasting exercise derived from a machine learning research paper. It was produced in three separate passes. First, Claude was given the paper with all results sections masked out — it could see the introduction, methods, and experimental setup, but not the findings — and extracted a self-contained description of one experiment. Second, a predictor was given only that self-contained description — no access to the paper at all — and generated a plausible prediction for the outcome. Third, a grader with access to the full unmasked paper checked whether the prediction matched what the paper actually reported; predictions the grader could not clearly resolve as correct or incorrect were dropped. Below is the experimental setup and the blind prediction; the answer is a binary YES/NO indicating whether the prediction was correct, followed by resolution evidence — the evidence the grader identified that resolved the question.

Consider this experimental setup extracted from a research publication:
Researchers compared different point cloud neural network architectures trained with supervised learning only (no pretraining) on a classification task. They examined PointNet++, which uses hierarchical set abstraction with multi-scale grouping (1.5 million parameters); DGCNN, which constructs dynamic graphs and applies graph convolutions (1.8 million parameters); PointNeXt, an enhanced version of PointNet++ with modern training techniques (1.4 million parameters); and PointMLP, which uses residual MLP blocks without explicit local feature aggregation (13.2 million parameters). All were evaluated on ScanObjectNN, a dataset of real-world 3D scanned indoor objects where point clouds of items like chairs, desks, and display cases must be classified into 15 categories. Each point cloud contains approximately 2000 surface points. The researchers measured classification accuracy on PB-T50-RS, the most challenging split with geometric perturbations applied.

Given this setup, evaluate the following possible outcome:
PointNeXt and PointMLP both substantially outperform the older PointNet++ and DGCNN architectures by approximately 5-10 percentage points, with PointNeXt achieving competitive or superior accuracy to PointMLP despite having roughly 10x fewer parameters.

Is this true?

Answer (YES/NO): YES